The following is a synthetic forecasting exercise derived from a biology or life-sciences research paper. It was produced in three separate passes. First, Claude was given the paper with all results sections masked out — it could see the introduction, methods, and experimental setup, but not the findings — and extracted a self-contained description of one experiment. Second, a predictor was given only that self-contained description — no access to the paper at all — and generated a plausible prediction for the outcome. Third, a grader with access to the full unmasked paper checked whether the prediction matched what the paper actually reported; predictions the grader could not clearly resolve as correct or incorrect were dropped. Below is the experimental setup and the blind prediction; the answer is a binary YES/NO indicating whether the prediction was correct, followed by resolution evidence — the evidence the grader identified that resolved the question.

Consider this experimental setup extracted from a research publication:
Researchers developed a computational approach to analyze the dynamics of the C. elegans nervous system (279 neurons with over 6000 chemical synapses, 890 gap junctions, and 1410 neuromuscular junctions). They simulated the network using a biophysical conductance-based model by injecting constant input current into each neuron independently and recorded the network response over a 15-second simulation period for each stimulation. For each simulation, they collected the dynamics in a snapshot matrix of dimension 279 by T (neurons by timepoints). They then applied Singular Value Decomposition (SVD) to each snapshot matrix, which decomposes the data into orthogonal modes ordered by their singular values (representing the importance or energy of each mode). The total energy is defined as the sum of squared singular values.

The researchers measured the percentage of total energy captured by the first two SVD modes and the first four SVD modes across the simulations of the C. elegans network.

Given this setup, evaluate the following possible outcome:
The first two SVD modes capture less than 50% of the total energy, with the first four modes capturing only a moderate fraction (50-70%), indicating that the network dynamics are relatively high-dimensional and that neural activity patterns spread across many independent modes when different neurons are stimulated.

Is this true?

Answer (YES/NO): NO